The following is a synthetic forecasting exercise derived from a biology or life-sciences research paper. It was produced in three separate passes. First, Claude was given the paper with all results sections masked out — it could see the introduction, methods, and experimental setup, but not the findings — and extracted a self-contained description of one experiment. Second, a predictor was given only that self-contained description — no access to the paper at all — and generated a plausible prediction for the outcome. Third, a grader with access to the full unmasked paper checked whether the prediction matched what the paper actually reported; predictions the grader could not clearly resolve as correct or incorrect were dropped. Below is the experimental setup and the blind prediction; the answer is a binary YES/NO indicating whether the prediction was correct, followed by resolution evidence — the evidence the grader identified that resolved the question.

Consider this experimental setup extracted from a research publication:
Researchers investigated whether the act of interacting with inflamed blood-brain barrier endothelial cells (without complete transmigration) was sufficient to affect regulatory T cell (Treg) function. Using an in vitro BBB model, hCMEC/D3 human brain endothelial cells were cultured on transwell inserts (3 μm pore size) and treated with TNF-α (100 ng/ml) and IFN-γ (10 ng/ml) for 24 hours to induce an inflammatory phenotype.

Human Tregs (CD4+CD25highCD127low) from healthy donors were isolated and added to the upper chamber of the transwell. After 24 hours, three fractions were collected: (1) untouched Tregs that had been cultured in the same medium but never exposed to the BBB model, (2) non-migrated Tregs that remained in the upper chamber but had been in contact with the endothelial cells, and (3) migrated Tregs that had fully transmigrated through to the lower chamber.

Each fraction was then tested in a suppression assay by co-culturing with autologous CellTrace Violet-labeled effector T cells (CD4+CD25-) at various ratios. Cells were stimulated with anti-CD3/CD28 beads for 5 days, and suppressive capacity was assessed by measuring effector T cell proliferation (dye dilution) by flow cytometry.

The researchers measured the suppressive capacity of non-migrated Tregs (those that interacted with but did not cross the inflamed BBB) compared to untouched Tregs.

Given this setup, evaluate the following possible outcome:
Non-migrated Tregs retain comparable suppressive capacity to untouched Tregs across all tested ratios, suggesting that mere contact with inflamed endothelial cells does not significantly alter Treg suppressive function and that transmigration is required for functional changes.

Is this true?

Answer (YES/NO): NO